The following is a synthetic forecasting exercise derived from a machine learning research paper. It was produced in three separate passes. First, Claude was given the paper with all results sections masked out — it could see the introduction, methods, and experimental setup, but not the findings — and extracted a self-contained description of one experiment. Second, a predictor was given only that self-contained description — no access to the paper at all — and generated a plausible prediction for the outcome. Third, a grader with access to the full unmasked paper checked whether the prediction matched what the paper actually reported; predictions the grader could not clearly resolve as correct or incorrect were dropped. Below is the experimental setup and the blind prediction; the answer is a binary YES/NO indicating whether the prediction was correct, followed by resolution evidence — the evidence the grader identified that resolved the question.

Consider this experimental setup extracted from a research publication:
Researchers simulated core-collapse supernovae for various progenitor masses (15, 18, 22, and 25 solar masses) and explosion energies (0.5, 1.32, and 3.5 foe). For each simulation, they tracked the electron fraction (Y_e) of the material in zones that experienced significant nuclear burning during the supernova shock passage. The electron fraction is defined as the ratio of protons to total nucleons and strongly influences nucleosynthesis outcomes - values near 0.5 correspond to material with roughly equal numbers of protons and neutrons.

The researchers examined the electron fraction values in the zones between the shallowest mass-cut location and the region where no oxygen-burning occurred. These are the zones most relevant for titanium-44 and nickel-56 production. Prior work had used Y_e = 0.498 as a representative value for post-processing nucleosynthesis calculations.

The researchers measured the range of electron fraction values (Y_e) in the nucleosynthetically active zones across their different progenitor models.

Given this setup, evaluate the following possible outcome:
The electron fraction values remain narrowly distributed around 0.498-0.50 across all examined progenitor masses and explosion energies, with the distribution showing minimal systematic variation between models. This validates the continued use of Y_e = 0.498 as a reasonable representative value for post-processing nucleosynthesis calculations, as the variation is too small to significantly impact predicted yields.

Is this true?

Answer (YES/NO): NO